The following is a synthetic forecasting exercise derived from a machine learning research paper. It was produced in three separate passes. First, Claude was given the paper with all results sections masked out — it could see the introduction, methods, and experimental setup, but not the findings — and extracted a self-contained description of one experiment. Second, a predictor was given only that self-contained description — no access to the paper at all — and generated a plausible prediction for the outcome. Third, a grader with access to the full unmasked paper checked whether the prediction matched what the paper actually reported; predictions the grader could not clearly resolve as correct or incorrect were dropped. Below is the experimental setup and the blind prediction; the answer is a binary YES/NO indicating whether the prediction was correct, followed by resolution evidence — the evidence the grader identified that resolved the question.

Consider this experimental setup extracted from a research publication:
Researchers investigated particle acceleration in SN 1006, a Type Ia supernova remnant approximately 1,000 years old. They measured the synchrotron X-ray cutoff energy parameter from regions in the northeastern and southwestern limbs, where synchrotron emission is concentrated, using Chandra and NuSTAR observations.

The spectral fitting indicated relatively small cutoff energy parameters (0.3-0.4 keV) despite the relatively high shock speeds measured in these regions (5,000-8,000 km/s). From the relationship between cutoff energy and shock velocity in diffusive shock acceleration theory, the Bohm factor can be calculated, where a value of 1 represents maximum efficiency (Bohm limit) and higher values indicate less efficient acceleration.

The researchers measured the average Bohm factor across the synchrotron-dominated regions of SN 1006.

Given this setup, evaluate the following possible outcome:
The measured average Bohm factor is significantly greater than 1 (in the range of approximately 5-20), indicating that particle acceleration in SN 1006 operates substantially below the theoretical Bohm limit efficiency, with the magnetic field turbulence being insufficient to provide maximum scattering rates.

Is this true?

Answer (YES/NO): YES